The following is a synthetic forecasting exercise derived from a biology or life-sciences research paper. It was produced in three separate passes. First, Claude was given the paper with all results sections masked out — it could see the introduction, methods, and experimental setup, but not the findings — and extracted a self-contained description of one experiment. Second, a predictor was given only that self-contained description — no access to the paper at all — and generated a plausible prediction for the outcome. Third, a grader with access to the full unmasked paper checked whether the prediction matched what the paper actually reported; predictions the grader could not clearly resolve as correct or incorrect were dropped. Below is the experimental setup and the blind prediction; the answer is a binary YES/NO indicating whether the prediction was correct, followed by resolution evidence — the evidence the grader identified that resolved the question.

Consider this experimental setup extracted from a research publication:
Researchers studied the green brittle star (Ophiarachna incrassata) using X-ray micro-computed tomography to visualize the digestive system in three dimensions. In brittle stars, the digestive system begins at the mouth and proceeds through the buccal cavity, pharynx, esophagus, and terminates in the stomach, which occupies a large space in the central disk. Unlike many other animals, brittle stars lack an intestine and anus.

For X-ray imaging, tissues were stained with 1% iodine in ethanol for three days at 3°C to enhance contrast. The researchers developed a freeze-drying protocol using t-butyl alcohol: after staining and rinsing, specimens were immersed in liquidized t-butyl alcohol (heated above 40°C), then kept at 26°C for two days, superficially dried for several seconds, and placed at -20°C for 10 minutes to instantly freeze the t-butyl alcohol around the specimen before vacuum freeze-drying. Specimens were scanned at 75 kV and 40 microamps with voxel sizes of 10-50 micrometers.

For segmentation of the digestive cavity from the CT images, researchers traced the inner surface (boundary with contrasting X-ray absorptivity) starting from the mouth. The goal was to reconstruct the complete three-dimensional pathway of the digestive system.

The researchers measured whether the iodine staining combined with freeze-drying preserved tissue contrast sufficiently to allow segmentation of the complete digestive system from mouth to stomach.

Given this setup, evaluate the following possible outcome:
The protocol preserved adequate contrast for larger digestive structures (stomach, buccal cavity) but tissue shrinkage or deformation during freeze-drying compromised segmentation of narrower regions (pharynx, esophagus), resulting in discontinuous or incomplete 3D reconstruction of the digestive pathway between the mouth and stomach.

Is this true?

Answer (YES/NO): NO